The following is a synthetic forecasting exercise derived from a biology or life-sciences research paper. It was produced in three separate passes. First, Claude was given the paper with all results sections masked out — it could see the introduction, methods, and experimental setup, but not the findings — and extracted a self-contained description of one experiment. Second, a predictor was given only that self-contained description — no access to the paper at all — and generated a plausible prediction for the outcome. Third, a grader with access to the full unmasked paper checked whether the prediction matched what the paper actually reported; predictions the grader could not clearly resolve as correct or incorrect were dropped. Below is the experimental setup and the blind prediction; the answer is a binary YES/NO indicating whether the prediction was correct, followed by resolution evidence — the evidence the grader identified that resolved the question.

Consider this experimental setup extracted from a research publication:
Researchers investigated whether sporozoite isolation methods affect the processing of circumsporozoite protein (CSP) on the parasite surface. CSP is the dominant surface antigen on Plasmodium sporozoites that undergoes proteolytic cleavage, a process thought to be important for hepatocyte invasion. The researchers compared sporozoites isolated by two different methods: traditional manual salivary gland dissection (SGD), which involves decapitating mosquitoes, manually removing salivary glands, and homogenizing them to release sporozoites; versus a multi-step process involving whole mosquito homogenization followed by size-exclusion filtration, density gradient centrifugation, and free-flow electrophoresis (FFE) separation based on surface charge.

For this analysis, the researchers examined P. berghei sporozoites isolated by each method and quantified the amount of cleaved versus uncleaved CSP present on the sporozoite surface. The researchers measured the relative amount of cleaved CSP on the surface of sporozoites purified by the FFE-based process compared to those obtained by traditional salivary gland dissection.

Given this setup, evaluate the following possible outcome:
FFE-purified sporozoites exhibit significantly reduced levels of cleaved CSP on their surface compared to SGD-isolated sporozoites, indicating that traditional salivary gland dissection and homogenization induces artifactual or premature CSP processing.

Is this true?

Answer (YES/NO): NO